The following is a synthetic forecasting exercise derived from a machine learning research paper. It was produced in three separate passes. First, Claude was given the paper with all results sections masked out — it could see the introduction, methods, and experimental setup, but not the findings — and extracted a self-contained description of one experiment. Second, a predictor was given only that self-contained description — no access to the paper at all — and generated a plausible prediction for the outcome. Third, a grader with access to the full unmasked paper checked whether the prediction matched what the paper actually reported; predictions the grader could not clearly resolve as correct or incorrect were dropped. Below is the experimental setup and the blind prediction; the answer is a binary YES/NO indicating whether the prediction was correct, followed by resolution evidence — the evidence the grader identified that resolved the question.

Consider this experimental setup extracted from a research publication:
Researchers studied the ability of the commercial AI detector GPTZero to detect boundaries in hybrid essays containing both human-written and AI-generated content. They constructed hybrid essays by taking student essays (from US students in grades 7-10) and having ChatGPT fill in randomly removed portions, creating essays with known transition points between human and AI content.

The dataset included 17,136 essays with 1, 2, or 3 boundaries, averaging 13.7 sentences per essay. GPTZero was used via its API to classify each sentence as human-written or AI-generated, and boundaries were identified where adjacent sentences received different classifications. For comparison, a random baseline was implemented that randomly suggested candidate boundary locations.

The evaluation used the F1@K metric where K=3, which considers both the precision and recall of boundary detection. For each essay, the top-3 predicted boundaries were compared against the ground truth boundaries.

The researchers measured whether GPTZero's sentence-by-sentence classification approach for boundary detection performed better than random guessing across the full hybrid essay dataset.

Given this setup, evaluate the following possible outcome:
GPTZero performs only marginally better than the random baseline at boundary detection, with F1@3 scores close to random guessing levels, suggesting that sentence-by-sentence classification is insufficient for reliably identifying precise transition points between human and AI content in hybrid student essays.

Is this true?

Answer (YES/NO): YES